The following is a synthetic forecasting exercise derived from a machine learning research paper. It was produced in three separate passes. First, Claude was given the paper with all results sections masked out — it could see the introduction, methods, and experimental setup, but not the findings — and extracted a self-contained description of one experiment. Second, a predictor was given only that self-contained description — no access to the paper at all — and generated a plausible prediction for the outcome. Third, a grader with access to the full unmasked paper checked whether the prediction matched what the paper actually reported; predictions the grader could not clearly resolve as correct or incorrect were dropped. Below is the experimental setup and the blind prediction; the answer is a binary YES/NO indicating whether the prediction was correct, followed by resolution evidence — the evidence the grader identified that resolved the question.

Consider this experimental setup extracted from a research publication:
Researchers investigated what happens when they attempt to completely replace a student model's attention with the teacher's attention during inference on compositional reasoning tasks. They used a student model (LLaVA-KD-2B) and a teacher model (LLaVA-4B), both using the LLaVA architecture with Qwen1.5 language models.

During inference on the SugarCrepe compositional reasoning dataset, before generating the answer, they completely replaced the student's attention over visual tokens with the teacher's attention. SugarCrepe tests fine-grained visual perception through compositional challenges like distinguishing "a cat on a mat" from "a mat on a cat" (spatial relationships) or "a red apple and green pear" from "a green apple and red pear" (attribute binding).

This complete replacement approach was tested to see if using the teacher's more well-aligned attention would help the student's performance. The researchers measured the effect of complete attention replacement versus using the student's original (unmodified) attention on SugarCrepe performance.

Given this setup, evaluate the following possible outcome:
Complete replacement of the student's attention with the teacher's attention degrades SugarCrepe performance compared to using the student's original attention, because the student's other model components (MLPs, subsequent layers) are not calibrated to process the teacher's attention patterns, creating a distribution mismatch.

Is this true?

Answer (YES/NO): YES